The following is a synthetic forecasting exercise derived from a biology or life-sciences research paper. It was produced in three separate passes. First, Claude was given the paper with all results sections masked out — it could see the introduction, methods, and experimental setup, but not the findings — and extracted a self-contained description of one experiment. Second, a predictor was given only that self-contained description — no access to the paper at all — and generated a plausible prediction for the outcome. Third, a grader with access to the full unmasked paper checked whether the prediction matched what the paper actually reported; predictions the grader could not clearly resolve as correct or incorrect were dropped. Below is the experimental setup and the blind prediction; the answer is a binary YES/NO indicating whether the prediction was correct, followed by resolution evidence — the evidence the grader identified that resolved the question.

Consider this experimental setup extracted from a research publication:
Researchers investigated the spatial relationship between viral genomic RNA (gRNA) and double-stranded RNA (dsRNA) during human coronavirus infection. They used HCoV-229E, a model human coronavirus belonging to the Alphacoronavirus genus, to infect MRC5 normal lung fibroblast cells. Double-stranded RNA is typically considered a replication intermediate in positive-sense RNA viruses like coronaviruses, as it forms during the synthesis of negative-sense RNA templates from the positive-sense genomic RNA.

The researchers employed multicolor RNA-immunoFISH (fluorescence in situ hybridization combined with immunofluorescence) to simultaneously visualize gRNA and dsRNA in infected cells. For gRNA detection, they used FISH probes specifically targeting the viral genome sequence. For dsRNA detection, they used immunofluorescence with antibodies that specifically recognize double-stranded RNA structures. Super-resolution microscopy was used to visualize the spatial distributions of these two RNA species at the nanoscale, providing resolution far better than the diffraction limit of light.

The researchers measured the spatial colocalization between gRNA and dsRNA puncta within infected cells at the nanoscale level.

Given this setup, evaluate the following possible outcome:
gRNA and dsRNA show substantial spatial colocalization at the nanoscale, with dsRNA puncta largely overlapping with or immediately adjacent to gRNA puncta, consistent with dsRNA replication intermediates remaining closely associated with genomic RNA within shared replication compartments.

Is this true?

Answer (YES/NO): NO